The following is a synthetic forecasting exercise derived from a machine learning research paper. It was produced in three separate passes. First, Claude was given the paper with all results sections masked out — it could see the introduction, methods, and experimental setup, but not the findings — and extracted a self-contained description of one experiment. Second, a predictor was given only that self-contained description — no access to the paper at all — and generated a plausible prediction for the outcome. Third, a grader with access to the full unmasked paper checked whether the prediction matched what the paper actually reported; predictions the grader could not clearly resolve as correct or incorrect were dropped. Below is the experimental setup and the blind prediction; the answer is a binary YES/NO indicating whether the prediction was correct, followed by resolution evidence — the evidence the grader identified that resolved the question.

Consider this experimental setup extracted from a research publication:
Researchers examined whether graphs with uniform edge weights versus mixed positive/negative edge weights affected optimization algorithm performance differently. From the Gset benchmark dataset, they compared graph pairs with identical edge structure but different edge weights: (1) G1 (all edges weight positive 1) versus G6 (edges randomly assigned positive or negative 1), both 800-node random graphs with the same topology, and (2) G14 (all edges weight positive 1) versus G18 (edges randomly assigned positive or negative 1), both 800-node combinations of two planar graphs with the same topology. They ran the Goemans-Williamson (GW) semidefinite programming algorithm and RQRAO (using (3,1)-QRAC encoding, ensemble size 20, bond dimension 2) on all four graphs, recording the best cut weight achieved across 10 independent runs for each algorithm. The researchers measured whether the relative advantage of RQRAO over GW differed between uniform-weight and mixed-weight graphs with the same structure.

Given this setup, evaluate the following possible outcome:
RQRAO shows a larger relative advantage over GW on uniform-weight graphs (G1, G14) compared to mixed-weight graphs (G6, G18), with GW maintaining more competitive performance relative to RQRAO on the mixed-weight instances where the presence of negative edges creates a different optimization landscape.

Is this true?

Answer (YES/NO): NO